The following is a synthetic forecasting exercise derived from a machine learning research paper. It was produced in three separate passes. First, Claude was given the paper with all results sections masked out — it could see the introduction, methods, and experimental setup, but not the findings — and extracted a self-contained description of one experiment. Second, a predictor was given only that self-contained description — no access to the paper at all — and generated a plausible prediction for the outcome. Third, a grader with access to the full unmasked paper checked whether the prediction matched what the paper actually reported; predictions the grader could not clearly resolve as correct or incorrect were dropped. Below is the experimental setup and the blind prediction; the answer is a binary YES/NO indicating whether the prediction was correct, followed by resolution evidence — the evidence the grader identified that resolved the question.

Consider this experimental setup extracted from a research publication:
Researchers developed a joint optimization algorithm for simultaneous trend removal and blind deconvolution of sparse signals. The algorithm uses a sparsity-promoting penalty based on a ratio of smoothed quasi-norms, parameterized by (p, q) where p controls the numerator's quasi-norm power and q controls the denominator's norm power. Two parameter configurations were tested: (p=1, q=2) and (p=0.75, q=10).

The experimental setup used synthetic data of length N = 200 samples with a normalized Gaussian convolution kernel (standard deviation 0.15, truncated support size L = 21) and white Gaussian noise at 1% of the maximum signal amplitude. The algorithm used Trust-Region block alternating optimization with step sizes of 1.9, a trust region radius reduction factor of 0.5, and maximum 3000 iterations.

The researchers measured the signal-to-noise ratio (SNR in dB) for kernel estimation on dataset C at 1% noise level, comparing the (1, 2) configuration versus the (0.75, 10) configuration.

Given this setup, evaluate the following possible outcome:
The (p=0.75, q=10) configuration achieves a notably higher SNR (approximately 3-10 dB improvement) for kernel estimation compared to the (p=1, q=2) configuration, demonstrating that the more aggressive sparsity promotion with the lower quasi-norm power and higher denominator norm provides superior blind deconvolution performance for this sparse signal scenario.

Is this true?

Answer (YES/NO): NO